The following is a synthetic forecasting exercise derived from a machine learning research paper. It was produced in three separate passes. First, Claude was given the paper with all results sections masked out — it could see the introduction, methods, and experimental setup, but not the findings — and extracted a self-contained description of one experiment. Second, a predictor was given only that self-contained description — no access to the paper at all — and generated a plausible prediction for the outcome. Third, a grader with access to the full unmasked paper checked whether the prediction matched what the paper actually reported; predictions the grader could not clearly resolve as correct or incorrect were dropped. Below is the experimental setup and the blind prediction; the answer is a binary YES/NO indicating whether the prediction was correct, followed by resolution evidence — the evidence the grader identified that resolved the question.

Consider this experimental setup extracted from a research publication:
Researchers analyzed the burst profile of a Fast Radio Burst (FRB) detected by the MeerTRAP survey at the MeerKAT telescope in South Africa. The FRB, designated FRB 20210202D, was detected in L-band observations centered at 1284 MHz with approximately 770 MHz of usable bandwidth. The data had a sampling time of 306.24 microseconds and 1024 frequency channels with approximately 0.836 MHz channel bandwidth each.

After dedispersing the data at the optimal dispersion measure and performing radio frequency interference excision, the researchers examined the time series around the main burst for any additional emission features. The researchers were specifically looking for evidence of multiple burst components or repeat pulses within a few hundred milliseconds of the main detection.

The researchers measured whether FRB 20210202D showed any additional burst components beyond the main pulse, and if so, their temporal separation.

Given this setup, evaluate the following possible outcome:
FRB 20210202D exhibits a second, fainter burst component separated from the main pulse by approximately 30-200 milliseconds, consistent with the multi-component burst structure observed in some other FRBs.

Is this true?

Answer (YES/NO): YES